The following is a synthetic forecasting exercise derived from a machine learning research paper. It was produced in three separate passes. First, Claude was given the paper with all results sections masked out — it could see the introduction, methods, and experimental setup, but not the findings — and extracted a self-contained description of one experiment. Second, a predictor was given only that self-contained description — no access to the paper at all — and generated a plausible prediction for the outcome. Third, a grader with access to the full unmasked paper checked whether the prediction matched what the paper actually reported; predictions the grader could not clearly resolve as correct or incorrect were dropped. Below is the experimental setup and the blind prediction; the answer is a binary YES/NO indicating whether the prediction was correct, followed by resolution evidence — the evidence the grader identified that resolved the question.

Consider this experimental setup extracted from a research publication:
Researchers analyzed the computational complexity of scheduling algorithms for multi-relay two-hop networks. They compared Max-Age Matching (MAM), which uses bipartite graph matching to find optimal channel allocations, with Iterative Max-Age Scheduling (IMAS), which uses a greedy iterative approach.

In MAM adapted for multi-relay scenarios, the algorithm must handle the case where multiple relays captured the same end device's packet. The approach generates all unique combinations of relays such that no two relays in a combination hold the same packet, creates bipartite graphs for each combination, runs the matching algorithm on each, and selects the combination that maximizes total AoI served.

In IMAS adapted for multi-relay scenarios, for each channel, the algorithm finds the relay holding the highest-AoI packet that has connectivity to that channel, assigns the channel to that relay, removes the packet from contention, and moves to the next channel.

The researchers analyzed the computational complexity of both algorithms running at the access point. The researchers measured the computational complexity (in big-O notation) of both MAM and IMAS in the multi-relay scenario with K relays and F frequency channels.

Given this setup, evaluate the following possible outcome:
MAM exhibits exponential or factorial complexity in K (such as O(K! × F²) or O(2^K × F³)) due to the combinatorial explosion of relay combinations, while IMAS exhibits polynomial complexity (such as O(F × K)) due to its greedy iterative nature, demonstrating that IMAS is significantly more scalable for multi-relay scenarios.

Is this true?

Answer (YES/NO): NO